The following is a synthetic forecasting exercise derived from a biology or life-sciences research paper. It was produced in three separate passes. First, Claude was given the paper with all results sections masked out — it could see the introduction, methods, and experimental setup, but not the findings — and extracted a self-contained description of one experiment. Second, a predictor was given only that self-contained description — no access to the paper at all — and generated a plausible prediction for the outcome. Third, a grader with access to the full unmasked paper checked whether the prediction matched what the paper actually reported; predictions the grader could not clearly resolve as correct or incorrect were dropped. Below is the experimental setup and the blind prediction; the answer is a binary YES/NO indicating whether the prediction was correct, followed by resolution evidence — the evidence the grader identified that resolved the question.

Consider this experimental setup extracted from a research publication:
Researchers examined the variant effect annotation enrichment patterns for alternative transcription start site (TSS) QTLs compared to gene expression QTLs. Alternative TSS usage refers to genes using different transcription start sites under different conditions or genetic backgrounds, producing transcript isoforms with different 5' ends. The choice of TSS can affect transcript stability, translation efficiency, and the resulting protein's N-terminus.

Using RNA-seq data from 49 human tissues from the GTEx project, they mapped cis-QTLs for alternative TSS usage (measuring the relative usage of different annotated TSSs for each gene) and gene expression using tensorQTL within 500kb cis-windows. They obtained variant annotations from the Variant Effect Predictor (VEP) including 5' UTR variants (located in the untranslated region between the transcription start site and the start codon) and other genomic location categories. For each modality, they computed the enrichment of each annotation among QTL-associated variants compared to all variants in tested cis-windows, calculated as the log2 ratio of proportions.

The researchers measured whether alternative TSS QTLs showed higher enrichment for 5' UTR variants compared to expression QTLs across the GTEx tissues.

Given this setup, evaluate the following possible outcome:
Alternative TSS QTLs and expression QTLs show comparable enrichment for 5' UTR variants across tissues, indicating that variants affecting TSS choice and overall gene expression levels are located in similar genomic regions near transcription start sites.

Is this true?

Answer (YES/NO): NO